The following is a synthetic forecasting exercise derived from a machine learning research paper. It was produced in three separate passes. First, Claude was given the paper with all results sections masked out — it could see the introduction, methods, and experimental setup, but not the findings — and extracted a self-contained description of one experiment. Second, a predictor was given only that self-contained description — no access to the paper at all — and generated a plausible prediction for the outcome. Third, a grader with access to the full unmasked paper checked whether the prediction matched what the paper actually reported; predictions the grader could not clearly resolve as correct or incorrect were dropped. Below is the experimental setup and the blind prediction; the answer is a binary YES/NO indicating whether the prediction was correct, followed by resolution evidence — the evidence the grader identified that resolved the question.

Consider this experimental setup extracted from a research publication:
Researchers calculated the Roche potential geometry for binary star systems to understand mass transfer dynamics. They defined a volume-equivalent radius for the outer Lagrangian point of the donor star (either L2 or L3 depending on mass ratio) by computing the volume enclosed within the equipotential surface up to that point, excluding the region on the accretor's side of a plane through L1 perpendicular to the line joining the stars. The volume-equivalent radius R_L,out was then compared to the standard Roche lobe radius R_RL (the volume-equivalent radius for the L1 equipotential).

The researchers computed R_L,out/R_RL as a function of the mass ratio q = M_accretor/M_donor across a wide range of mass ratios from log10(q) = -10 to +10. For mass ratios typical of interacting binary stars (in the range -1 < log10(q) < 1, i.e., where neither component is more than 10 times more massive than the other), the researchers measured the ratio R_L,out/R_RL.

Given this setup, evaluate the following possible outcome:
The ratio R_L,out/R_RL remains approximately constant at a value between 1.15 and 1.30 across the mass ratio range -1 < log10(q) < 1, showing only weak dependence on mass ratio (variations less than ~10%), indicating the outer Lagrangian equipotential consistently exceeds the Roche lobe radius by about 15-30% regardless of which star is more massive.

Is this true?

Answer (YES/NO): YES